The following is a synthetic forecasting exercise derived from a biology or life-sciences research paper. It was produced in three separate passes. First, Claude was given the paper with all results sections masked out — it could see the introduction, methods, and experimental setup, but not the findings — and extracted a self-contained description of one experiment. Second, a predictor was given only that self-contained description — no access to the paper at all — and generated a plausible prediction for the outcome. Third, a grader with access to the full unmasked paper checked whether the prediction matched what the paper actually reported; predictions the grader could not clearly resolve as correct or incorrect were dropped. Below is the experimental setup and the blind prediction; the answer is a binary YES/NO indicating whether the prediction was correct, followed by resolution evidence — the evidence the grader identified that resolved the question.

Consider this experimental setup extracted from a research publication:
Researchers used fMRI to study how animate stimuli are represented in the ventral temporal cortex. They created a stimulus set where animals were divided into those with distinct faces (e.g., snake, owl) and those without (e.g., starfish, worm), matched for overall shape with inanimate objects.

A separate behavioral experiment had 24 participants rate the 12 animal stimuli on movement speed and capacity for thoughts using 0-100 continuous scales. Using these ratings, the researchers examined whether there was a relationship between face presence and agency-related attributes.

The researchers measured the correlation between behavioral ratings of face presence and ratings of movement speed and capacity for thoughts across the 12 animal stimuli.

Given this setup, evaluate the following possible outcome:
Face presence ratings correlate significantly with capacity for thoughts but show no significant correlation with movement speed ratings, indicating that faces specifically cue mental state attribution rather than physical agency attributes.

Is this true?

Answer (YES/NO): NO